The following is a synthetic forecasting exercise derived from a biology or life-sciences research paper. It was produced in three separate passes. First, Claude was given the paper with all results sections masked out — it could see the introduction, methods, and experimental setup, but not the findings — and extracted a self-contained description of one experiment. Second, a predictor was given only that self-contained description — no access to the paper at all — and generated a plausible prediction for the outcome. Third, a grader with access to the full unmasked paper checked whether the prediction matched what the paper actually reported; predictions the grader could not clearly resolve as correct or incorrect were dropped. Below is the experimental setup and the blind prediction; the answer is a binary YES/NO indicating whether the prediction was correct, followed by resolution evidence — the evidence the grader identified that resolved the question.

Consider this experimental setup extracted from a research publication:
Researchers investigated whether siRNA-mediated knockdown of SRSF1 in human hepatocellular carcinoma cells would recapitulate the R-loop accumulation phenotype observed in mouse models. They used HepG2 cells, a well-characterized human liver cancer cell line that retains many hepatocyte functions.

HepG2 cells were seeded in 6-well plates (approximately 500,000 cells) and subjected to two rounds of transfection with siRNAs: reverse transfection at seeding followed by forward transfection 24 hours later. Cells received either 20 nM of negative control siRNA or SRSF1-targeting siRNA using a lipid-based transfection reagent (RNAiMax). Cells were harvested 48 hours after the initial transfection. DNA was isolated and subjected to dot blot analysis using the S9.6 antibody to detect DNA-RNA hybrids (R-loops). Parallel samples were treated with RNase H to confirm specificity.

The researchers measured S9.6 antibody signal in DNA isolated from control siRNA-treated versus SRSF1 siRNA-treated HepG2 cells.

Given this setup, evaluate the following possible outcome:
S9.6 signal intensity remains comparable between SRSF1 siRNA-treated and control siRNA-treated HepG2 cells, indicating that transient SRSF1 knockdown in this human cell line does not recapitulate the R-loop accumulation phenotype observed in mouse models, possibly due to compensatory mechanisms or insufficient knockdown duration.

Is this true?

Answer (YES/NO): NO